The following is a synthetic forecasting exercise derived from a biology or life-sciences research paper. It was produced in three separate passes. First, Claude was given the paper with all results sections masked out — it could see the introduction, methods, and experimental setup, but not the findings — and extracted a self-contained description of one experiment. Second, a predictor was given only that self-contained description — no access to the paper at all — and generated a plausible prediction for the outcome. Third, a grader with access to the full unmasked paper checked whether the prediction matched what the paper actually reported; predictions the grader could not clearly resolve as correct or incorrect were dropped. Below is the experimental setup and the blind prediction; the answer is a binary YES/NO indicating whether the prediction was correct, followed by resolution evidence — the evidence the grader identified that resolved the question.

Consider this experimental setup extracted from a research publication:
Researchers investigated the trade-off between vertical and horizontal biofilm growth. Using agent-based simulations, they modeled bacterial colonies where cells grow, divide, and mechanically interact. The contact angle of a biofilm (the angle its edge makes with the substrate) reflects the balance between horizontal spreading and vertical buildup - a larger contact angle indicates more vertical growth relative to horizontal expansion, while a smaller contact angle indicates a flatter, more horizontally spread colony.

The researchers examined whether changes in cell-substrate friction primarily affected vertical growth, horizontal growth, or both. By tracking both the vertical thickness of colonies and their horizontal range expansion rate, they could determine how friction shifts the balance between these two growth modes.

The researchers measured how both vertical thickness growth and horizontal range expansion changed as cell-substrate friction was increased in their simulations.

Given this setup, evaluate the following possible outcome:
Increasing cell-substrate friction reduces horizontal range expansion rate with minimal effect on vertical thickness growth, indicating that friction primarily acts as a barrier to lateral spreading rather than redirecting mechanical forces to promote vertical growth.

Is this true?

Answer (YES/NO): NO